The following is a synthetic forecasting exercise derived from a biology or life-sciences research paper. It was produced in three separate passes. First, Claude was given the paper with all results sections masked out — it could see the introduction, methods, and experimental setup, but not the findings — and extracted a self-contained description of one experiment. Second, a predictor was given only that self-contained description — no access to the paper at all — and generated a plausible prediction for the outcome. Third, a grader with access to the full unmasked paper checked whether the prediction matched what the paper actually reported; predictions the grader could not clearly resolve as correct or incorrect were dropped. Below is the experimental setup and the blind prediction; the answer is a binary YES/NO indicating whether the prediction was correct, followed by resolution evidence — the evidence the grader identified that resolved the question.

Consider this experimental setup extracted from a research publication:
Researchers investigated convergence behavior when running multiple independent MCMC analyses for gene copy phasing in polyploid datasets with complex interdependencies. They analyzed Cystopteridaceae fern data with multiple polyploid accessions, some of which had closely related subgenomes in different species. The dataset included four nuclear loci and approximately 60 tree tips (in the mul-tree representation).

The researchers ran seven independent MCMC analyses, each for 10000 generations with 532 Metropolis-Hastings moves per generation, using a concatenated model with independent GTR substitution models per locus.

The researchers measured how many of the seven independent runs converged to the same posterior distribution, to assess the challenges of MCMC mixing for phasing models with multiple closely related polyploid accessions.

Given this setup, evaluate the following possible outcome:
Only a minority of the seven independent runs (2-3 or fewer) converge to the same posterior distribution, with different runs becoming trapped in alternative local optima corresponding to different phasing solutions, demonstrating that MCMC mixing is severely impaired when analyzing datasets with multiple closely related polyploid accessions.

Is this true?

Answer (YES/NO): YES